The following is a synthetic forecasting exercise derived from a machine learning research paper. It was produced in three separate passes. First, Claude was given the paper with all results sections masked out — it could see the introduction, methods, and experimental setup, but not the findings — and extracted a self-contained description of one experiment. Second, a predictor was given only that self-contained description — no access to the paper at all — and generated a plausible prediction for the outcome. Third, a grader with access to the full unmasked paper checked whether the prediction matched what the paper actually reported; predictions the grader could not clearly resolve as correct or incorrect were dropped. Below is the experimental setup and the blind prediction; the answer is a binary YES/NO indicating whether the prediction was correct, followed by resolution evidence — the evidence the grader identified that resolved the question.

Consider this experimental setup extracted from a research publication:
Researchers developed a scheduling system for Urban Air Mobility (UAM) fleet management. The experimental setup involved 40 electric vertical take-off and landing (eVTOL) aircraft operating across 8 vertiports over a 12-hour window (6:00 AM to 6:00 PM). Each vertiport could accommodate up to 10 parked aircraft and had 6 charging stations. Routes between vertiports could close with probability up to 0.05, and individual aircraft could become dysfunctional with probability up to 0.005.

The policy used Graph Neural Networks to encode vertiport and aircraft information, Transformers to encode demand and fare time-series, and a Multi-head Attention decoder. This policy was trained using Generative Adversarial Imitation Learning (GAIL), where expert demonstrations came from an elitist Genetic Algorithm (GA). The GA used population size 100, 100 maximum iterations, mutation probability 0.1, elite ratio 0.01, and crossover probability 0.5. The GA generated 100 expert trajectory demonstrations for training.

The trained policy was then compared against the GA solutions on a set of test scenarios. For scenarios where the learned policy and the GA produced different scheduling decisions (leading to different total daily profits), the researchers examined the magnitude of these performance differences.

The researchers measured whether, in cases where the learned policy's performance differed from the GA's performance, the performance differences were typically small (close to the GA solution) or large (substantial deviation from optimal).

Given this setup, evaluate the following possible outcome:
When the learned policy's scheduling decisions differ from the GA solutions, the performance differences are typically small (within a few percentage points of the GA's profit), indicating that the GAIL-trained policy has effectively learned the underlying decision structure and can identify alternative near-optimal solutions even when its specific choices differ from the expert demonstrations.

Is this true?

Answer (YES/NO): NO